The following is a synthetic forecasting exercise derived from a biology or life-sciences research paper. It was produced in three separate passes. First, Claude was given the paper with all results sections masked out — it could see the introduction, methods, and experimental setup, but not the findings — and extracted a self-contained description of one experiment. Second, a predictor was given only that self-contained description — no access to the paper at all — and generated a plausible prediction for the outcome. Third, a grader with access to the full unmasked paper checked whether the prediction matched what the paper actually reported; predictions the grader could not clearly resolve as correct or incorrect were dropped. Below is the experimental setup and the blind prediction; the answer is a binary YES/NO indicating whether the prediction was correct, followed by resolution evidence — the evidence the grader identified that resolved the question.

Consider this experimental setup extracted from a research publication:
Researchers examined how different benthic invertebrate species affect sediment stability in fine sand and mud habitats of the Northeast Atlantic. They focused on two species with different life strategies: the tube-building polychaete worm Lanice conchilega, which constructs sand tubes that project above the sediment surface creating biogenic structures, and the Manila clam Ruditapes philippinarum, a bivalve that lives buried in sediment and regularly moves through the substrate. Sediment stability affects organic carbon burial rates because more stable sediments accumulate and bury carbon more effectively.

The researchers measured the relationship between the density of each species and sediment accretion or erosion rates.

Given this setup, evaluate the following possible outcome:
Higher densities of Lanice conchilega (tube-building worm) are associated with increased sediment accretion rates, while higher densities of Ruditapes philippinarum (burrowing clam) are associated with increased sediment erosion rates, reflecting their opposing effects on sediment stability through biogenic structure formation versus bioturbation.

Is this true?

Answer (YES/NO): YES